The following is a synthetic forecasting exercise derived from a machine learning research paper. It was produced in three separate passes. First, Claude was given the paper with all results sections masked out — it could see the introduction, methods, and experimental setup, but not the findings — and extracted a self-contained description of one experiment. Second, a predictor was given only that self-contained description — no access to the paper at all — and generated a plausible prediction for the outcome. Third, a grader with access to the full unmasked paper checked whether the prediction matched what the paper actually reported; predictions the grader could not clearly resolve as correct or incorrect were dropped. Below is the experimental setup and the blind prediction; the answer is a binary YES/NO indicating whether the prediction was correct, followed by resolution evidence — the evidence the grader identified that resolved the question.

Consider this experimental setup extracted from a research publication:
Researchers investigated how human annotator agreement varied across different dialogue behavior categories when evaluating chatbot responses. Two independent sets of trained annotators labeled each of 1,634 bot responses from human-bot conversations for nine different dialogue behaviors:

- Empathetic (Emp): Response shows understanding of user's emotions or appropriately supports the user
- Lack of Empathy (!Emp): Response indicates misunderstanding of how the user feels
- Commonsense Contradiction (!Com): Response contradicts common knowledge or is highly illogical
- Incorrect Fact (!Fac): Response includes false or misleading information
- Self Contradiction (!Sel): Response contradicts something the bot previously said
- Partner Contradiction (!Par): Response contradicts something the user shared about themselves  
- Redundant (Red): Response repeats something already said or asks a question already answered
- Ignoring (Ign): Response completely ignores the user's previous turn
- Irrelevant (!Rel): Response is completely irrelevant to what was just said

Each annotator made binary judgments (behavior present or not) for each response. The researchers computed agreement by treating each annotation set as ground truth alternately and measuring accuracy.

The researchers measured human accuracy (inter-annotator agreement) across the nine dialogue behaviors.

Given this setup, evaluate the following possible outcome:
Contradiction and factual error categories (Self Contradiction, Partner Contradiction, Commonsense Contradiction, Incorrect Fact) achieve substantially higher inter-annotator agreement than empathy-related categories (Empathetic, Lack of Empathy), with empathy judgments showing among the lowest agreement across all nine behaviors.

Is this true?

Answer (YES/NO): NO